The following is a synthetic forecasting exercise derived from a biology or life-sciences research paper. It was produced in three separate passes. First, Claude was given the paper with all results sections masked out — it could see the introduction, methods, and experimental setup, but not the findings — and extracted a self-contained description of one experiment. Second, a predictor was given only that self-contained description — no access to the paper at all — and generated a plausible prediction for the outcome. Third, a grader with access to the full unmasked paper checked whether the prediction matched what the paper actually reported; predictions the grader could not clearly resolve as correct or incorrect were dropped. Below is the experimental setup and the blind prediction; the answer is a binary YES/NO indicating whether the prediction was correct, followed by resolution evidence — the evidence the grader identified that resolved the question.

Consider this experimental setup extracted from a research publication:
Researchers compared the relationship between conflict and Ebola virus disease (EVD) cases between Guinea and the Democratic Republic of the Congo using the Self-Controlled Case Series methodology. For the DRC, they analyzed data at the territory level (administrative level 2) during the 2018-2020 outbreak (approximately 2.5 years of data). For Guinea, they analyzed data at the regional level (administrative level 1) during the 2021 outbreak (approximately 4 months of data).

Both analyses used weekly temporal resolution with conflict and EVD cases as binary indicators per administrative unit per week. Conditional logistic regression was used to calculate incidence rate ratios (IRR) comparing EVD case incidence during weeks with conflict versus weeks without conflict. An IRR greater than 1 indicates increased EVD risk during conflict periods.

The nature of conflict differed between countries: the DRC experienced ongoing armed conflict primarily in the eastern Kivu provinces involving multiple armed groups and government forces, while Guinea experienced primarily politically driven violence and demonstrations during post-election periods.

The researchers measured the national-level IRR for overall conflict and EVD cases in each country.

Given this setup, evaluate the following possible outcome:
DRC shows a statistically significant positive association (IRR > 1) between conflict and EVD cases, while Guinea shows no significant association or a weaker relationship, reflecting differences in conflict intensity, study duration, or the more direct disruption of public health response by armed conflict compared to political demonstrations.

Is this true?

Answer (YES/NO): NO